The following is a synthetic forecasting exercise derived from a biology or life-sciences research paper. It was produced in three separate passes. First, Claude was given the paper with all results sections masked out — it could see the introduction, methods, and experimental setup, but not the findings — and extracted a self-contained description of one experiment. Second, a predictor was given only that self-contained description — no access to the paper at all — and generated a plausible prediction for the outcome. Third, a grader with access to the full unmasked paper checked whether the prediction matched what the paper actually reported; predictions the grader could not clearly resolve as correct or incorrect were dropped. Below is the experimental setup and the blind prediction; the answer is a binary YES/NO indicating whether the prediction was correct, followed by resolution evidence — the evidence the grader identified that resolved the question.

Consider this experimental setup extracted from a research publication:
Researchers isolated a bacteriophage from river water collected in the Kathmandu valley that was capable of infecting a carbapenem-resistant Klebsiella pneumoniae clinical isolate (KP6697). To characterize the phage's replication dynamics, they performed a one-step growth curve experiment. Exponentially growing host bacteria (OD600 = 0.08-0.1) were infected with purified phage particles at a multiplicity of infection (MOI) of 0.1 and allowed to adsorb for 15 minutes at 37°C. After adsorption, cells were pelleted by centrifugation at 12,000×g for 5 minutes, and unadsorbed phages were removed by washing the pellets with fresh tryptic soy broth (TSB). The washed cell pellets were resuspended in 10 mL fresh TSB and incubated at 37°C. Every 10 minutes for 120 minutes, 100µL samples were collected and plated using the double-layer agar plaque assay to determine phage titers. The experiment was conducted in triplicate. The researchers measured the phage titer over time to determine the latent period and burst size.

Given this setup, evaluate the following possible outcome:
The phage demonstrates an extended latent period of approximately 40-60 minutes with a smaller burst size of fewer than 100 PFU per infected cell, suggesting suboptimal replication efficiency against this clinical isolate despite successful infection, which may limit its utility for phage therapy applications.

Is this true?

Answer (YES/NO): NO